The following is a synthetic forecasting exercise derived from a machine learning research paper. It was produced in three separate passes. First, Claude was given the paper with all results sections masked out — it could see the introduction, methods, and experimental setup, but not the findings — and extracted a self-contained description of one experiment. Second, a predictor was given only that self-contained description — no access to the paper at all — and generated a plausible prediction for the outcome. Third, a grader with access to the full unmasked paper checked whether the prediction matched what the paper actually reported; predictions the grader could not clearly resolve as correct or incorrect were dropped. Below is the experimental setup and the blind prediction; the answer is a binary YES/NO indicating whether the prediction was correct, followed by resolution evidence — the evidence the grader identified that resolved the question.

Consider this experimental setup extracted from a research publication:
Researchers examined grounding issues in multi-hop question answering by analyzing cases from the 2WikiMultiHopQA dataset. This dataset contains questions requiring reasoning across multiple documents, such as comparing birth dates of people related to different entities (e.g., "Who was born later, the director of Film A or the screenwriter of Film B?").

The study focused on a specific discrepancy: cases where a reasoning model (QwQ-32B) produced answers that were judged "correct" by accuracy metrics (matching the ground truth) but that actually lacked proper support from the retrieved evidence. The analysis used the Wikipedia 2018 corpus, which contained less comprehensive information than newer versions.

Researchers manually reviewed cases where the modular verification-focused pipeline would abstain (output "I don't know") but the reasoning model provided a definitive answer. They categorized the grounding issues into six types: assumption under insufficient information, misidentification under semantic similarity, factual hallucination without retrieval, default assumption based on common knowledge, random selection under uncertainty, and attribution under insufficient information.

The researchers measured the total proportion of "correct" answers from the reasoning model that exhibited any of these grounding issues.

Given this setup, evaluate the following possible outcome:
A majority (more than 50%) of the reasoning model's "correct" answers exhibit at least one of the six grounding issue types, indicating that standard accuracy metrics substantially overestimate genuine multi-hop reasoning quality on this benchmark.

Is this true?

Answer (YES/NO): NO